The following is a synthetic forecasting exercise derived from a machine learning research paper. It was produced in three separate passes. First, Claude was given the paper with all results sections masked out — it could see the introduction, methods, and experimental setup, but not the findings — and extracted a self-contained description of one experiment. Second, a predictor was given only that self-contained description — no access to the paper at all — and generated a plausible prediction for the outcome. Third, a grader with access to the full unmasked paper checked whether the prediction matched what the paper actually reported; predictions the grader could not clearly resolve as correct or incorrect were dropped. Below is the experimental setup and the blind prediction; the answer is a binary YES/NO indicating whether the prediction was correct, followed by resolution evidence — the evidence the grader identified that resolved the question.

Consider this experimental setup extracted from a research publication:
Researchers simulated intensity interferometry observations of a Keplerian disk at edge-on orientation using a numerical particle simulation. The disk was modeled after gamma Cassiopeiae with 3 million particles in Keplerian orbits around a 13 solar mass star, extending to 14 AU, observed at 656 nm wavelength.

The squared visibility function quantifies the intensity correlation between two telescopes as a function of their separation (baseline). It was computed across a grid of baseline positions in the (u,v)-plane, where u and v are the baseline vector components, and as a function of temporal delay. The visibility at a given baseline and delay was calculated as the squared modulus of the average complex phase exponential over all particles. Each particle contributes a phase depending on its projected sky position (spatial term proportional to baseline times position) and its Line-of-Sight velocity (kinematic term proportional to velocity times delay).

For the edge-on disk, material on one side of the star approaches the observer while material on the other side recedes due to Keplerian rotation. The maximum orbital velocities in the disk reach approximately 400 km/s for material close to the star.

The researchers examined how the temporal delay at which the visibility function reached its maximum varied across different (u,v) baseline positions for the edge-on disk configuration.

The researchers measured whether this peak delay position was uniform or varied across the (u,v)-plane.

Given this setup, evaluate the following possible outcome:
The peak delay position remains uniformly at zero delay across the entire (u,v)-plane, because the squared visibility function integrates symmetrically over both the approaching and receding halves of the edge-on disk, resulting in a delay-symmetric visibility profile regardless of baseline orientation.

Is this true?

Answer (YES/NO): NO